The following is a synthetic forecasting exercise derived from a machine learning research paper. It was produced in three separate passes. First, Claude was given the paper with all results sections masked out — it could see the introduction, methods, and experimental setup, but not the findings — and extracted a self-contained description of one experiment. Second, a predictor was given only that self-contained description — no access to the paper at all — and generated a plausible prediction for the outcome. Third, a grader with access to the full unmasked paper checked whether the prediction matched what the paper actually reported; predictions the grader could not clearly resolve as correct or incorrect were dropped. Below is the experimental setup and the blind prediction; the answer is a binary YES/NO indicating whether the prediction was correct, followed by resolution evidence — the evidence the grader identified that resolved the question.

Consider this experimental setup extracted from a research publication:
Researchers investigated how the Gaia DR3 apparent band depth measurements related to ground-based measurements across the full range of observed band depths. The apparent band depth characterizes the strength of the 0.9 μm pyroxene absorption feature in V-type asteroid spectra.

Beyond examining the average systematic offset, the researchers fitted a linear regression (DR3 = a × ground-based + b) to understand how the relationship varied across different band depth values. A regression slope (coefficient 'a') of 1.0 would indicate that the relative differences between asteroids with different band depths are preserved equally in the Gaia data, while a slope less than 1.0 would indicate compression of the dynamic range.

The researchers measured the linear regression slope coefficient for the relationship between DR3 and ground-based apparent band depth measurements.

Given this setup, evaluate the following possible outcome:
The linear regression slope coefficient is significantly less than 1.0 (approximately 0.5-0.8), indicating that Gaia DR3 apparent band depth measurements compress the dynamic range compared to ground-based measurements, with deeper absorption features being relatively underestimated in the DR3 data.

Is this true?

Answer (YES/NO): YES